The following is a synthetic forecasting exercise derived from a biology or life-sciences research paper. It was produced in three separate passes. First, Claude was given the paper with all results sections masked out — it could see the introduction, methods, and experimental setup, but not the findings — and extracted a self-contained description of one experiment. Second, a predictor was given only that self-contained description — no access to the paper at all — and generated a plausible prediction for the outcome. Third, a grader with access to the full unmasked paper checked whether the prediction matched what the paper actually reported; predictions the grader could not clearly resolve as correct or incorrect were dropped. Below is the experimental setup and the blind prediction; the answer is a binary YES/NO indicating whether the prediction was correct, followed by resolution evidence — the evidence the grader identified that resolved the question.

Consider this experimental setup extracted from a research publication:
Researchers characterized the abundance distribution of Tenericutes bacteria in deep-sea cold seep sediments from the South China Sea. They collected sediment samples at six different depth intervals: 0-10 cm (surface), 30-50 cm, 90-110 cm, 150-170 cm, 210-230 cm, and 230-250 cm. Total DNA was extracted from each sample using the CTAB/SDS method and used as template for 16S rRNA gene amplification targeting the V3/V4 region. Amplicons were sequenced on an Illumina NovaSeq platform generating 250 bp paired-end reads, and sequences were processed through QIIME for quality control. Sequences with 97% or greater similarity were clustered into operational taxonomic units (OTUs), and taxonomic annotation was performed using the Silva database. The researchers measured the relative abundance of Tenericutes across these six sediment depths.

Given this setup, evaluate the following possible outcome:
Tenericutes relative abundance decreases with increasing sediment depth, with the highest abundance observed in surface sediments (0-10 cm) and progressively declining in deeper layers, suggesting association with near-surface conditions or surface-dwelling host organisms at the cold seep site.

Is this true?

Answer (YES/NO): NO